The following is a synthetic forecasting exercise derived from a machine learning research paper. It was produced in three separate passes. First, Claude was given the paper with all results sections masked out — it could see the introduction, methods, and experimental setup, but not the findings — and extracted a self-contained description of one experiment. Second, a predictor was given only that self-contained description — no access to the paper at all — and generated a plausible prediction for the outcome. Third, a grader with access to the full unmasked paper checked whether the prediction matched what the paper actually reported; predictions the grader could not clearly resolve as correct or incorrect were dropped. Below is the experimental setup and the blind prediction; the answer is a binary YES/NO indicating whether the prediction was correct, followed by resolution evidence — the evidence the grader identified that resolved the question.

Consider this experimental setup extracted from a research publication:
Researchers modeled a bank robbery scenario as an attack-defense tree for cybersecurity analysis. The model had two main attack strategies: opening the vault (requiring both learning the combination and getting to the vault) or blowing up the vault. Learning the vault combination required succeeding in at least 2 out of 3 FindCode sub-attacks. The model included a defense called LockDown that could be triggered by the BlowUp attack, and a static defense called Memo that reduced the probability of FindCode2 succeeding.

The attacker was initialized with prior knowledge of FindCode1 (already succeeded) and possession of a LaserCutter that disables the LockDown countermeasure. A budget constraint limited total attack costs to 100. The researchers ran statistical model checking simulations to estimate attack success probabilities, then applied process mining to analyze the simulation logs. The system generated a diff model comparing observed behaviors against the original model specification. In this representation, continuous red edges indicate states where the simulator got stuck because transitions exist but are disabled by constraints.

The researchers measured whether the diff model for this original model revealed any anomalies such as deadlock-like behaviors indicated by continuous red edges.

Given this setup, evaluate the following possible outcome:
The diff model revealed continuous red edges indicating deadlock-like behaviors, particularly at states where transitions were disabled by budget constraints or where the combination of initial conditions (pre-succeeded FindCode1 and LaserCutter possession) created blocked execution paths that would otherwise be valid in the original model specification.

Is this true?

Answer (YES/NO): YES